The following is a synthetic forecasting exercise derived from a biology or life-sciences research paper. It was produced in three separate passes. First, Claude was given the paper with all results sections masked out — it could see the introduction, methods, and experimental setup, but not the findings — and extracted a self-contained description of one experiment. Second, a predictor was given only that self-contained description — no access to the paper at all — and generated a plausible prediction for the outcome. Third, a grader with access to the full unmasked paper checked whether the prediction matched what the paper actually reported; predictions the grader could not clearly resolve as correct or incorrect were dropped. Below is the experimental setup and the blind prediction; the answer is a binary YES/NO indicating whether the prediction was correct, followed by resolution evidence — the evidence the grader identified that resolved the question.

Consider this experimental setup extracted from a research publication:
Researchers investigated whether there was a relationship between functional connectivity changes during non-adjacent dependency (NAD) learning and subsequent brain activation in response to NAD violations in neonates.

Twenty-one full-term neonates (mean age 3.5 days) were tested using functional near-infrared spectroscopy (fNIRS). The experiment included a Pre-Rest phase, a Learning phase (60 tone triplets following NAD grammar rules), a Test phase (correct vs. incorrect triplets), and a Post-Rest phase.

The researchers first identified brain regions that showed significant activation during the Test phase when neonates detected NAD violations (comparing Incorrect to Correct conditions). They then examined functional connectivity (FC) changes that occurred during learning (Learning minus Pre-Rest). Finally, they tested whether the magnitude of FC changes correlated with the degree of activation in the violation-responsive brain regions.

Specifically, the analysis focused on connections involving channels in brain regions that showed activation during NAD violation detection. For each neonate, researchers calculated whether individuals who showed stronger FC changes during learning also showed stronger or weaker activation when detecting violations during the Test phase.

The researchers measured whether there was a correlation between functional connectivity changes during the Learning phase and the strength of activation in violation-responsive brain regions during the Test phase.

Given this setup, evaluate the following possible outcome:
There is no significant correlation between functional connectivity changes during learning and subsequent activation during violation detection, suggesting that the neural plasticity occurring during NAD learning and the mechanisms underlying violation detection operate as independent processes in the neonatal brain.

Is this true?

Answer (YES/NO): NO